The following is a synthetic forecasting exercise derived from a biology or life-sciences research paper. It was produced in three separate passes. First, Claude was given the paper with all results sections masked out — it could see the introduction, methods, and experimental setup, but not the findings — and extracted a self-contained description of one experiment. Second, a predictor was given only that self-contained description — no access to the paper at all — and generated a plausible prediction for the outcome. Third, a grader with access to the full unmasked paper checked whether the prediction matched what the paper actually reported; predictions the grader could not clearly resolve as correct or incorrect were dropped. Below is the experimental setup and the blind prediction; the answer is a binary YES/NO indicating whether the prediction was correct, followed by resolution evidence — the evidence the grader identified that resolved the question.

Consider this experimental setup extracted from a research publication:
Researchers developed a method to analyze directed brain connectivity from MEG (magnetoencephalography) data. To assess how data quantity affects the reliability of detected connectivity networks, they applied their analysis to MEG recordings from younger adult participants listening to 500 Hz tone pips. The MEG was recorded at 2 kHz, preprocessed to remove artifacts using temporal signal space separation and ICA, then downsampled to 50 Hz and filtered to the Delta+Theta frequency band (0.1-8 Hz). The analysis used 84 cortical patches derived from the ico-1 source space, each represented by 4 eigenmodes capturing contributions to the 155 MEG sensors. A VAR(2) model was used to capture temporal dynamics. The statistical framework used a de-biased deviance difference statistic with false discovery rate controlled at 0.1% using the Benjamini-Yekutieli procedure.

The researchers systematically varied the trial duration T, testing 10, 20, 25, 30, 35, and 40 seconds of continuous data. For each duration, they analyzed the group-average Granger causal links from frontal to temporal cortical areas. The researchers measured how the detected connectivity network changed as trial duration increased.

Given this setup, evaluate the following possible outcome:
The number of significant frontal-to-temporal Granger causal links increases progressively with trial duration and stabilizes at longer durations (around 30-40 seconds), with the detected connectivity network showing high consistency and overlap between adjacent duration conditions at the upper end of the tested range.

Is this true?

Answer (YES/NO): YES